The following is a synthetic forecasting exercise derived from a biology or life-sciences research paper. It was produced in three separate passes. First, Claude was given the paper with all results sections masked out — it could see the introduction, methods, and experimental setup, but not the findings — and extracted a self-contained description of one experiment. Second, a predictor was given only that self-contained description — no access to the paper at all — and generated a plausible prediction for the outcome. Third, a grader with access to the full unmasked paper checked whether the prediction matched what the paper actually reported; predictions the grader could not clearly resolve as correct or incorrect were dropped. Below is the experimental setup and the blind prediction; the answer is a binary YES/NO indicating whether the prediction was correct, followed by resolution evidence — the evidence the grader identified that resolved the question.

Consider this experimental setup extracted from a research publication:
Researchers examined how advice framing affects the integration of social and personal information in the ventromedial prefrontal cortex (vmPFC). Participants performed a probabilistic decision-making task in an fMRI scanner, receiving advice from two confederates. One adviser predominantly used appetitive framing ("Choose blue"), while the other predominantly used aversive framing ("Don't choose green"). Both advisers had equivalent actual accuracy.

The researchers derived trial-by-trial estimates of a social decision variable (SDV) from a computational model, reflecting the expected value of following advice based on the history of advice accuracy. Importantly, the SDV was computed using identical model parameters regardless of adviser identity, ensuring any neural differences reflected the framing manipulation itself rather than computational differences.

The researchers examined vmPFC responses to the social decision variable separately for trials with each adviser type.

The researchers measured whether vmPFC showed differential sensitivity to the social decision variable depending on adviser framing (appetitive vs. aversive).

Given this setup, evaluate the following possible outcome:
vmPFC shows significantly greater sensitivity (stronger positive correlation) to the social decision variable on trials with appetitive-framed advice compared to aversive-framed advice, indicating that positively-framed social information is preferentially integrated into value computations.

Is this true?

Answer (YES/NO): NO